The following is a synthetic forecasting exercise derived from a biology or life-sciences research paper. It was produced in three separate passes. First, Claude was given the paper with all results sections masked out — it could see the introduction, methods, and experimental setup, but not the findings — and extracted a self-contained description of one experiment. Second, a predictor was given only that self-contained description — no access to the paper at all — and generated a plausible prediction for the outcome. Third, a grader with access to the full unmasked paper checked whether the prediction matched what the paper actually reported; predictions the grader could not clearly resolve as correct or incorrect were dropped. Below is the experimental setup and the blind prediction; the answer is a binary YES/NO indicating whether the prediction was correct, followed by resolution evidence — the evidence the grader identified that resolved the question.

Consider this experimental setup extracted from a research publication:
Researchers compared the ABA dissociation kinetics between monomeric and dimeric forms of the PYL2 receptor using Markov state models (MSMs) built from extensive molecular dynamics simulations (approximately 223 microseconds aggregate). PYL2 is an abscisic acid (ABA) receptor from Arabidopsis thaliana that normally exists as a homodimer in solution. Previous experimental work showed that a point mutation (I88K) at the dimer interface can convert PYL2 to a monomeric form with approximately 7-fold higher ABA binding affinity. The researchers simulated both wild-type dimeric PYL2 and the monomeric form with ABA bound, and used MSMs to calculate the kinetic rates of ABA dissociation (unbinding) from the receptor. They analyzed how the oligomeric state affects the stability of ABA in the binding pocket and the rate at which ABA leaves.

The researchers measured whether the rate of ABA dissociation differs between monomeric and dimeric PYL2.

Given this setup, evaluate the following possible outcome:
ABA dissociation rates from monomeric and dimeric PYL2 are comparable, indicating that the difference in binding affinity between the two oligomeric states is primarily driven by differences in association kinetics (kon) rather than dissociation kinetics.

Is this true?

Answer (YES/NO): NO